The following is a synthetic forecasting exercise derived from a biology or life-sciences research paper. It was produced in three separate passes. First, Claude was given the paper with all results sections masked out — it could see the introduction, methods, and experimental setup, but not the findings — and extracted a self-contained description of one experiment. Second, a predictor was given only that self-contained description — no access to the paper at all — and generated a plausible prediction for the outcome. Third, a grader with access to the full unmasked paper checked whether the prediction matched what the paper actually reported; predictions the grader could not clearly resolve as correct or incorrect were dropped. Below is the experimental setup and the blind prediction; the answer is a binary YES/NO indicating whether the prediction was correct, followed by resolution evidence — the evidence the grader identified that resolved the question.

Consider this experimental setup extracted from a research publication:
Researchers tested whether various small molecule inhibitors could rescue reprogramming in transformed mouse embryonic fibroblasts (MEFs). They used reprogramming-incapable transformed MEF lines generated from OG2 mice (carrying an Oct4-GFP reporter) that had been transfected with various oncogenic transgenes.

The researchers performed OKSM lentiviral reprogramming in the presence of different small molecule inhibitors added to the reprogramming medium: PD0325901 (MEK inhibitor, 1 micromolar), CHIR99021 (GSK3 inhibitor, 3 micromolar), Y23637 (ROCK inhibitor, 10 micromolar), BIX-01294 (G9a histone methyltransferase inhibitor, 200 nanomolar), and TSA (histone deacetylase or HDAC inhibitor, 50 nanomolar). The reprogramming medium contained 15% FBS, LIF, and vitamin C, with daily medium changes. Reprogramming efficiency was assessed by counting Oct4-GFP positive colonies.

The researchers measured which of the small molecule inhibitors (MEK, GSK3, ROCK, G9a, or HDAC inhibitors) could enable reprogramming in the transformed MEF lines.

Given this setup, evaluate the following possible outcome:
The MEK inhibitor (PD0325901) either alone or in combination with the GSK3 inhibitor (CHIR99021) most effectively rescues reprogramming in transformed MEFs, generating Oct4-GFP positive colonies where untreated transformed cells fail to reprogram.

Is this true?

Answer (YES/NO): NO